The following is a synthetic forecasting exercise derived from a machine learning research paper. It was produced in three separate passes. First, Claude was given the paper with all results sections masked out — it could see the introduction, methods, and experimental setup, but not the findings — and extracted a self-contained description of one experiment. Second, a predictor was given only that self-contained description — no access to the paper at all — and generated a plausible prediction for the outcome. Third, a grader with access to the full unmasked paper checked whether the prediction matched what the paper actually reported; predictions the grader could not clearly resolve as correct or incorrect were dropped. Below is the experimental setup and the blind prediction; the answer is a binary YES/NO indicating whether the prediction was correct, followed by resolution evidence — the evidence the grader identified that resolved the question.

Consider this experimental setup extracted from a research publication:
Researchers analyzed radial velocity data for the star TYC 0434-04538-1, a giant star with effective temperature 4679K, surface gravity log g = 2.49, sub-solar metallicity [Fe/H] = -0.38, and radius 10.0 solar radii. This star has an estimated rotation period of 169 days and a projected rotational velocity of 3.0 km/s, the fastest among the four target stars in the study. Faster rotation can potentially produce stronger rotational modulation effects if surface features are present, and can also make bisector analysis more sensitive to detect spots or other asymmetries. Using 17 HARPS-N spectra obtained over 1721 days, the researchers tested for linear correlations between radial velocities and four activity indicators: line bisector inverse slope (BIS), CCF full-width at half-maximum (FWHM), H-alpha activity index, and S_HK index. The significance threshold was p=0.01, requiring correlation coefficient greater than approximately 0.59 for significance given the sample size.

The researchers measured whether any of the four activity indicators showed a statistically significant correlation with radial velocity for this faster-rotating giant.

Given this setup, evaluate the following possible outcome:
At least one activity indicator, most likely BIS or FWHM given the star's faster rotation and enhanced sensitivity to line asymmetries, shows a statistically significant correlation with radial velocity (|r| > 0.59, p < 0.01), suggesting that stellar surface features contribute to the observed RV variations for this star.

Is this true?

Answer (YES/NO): NO